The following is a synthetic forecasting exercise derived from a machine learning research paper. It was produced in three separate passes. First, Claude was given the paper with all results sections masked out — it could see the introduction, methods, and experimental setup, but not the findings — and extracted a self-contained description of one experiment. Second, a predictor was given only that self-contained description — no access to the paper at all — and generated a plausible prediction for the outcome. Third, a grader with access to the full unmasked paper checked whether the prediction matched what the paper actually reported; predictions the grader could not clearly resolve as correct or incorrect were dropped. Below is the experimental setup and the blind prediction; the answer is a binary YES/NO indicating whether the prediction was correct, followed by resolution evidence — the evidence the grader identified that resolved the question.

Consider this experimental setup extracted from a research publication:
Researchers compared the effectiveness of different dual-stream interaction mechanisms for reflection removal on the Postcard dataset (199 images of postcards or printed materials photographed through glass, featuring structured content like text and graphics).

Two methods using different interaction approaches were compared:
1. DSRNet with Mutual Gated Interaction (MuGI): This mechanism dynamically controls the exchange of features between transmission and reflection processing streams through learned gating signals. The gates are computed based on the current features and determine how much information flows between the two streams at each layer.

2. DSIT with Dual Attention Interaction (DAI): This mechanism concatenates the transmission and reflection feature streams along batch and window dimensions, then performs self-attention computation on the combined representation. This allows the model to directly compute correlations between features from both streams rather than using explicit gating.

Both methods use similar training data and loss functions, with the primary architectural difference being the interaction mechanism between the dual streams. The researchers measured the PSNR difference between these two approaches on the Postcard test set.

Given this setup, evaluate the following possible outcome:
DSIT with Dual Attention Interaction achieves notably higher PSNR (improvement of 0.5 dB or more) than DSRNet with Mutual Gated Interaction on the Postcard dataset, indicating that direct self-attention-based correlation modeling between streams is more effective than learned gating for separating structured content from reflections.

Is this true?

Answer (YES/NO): YES